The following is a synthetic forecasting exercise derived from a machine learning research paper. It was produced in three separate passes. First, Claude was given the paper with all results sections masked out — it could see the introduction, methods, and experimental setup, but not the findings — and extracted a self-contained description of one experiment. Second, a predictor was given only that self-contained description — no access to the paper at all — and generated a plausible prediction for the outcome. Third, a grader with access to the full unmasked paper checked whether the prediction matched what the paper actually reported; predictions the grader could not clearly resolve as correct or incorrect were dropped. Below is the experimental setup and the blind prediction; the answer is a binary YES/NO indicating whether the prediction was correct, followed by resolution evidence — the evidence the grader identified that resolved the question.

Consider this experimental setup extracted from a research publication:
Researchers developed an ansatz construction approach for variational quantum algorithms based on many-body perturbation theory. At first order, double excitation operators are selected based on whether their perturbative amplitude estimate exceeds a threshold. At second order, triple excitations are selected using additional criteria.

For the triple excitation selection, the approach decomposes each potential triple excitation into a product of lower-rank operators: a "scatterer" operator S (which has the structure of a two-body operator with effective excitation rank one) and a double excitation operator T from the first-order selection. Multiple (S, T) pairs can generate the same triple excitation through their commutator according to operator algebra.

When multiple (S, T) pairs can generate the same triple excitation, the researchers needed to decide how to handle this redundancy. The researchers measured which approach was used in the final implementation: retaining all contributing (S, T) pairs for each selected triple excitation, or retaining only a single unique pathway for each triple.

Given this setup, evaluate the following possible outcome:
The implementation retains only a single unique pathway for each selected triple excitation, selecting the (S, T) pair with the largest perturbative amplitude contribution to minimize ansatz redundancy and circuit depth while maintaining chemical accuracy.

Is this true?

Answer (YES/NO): YES